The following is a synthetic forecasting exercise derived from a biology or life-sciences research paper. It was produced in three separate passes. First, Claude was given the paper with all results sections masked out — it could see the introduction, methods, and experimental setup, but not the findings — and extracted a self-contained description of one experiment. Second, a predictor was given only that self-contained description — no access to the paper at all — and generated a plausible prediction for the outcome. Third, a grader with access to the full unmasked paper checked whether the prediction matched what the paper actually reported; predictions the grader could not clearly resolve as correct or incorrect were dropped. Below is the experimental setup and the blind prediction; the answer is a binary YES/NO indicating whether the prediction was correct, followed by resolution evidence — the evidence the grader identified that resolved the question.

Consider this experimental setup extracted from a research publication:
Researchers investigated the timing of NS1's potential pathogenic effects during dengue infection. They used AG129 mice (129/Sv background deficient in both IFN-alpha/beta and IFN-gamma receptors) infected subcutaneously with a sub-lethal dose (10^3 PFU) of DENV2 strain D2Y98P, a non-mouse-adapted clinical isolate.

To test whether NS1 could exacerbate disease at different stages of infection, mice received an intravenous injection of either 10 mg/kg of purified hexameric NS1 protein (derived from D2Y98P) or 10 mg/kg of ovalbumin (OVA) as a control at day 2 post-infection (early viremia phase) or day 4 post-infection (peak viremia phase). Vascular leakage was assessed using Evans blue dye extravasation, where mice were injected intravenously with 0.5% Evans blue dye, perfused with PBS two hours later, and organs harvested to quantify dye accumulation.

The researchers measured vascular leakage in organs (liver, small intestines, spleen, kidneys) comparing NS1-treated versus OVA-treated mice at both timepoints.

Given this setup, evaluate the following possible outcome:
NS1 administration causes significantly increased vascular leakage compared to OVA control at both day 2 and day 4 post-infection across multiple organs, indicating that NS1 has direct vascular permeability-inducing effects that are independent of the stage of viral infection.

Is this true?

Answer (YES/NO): NO